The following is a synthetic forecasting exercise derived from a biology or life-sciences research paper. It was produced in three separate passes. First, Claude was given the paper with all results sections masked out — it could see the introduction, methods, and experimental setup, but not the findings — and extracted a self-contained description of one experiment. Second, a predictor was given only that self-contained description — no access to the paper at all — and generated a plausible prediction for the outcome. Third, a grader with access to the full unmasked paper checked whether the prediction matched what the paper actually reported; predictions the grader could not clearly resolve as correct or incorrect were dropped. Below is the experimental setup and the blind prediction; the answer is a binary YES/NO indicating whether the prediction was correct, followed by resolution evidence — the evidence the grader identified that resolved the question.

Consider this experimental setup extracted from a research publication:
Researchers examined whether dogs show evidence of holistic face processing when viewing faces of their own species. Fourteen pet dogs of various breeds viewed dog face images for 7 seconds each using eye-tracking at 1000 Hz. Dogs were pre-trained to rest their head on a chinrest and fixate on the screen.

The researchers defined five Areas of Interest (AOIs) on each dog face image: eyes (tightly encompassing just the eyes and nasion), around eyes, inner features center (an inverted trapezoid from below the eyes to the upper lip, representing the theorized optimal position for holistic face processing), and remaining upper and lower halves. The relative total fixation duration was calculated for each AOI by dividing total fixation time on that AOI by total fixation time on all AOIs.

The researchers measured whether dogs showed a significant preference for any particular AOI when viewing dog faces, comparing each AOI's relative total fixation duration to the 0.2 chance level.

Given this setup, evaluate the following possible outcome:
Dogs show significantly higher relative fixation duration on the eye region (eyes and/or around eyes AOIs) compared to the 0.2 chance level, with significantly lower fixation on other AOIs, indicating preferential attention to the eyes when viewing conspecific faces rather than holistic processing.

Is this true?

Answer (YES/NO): NO